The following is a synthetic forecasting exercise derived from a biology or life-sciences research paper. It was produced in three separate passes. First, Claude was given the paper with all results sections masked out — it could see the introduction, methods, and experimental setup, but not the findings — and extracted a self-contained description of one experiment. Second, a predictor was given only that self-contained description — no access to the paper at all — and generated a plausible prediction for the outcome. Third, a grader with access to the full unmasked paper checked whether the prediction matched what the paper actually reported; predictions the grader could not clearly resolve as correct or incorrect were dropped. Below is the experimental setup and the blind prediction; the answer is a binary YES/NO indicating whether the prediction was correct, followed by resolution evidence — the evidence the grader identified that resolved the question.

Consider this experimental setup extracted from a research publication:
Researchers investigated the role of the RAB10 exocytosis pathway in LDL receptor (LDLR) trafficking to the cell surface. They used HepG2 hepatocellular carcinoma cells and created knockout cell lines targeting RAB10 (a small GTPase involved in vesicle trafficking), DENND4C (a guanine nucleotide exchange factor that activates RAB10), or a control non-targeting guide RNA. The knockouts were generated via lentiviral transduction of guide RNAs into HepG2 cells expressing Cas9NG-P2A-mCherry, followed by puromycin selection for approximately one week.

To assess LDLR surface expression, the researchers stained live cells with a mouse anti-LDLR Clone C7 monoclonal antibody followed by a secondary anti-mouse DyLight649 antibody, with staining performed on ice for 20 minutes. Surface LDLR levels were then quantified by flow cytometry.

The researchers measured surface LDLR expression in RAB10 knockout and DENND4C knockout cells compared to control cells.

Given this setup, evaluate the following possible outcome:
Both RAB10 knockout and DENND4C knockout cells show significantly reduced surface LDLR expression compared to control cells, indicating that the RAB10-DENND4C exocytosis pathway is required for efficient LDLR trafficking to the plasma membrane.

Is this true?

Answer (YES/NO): YES